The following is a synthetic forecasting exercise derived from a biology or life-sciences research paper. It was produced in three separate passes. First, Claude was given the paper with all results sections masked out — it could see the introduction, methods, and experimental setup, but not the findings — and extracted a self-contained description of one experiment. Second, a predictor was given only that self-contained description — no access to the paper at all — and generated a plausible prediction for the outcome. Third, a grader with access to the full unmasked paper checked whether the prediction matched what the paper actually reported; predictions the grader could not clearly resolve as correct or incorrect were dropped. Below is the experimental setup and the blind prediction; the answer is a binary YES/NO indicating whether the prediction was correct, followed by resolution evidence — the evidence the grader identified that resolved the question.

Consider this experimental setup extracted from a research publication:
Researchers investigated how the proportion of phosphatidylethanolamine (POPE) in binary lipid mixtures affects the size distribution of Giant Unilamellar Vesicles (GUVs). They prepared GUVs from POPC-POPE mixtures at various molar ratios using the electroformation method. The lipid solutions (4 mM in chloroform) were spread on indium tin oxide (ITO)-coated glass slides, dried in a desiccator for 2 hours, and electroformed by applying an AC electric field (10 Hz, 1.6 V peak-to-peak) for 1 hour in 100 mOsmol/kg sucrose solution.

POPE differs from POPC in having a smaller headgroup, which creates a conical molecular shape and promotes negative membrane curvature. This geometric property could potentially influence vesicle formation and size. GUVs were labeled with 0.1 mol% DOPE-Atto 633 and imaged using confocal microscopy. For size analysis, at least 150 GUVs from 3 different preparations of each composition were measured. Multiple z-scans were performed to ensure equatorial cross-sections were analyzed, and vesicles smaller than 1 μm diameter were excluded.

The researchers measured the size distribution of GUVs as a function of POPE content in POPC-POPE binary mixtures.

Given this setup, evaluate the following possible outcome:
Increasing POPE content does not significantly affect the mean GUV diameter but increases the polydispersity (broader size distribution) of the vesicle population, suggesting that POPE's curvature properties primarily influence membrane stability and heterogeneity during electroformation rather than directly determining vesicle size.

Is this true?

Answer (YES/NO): NO